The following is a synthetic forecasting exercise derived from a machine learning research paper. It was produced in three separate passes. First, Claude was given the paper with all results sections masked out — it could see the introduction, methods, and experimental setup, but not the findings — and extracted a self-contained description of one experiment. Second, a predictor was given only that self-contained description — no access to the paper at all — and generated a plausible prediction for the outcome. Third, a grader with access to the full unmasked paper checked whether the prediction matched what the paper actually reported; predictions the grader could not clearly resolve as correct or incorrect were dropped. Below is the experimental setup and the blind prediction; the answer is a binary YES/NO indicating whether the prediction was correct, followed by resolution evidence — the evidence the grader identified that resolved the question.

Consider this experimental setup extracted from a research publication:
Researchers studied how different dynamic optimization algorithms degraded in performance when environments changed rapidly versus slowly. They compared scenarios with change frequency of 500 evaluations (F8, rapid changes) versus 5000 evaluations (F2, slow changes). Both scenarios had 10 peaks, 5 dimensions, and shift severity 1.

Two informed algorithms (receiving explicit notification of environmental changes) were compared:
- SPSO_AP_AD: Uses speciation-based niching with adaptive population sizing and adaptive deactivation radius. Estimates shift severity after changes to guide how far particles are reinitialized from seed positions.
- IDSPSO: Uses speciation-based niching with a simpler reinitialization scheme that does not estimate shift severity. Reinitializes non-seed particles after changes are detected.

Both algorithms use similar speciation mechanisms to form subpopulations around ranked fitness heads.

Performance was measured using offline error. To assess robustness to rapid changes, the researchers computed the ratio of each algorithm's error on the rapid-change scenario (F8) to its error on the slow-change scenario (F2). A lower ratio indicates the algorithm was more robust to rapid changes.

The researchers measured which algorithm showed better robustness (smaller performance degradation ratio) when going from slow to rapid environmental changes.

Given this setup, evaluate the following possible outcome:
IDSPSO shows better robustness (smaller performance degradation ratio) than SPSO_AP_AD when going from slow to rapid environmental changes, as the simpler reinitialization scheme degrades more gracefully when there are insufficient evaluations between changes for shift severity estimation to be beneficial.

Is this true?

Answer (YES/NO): NO